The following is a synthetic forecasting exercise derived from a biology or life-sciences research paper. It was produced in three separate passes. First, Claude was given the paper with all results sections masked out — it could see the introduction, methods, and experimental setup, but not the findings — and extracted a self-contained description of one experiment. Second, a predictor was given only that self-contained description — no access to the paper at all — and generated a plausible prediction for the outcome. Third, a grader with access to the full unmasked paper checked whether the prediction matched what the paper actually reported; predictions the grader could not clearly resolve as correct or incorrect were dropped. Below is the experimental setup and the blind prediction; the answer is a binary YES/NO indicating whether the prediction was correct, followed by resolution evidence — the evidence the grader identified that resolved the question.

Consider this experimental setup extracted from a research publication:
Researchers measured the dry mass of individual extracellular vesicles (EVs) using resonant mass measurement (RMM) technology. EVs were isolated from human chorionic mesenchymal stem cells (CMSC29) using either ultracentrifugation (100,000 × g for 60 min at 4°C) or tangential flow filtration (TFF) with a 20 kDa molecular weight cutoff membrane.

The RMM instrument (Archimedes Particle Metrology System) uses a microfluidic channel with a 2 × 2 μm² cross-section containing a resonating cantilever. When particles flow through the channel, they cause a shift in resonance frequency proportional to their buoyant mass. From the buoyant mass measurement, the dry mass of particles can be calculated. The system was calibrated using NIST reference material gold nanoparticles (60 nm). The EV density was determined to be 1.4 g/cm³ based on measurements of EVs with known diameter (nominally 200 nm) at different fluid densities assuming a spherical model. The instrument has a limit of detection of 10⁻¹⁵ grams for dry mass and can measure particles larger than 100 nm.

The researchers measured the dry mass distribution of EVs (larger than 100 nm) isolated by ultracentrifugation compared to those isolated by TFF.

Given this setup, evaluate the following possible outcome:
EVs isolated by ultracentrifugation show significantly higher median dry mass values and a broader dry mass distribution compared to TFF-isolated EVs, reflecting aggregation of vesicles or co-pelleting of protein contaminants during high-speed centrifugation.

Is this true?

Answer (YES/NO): YES